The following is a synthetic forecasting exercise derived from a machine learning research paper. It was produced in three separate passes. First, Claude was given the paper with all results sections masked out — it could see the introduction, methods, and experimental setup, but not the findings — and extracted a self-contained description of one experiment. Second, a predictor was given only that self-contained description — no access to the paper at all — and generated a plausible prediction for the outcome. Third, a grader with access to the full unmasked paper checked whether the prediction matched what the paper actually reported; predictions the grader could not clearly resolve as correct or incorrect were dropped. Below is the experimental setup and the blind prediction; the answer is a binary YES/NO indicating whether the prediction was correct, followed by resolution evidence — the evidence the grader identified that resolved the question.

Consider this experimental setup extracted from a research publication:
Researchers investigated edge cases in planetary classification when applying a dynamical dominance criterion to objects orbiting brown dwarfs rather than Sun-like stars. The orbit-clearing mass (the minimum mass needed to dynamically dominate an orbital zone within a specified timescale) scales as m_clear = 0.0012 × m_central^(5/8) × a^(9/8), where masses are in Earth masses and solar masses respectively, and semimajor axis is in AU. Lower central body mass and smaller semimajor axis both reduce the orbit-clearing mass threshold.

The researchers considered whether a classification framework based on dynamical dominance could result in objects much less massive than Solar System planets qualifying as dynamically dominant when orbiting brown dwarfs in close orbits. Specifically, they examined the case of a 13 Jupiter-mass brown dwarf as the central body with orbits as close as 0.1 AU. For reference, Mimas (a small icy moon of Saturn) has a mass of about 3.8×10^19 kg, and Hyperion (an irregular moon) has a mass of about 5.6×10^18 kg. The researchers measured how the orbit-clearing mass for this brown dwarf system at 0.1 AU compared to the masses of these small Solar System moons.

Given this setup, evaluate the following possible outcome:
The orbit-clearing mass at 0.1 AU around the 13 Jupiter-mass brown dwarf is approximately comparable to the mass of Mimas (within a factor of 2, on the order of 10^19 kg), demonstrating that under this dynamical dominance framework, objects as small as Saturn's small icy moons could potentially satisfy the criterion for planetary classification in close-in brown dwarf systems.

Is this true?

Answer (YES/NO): YES